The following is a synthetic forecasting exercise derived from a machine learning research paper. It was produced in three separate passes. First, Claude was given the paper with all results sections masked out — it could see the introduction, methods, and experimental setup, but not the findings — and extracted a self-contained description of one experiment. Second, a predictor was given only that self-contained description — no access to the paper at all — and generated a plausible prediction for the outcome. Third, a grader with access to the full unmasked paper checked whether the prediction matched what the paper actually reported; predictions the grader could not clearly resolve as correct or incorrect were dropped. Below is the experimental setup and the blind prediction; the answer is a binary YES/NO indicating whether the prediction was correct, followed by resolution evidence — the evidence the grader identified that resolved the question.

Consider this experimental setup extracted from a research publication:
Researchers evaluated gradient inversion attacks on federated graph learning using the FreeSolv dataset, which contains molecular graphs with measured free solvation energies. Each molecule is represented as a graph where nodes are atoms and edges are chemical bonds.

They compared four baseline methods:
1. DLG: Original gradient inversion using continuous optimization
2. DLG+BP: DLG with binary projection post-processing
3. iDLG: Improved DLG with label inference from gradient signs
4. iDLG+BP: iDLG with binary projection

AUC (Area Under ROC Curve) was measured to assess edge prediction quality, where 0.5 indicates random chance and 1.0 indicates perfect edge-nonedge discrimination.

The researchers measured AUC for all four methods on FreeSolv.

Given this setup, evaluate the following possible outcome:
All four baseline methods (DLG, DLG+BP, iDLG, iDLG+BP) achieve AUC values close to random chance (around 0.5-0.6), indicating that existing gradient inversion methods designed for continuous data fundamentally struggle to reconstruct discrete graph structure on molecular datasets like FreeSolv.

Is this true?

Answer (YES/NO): NO